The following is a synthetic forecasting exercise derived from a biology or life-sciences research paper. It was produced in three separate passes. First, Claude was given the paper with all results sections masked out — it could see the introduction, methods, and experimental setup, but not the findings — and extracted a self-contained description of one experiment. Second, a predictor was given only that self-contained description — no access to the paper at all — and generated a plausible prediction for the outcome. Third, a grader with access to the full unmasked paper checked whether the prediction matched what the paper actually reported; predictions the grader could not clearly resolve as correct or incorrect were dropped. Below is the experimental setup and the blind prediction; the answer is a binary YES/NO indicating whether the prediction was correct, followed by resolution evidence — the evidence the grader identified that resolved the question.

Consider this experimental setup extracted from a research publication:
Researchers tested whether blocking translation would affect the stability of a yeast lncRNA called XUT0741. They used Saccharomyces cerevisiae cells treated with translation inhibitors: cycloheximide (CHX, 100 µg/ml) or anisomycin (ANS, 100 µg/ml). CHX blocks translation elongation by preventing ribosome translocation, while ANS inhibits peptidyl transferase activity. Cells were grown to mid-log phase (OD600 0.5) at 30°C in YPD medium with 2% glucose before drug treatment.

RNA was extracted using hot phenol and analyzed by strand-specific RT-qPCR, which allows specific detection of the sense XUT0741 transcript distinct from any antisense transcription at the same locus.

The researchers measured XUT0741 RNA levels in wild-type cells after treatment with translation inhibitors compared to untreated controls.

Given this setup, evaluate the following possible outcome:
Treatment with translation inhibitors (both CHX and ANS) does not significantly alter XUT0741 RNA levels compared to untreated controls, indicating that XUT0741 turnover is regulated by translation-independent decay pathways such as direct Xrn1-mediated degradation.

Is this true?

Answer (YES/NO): NO